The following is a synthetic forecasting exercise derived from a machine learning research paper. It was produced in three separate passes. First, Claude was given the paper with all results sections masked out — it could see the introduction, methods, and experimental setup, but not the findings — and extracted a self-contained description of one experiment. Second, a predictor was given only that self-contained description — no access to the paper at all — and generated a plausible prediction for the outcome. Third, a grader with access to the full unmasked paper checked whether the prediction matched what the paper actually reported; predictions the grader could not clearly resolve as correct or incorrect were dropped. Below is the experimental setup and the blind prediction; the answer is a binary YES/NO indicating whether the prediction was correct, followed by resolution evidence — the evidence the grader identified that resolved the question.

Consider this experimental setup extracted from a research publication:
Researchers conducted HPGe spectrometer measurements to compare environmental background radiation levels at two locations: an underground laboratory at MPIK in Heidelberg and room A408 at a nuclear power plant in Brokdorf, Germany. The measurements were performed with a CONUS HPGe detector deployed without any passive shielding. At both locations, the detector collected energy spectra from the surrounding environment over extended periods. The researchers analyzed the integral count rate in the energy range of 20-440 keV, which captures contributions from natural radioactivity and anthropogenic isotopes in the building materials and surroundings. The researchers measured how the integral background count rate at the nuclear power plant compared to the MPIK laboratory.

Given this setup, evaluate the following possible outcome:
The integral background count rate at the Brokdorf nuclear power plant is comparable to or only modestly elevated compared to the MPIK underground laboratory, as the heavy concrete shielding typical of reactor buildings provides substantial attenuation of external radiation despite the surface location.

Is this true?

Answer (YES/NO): NO